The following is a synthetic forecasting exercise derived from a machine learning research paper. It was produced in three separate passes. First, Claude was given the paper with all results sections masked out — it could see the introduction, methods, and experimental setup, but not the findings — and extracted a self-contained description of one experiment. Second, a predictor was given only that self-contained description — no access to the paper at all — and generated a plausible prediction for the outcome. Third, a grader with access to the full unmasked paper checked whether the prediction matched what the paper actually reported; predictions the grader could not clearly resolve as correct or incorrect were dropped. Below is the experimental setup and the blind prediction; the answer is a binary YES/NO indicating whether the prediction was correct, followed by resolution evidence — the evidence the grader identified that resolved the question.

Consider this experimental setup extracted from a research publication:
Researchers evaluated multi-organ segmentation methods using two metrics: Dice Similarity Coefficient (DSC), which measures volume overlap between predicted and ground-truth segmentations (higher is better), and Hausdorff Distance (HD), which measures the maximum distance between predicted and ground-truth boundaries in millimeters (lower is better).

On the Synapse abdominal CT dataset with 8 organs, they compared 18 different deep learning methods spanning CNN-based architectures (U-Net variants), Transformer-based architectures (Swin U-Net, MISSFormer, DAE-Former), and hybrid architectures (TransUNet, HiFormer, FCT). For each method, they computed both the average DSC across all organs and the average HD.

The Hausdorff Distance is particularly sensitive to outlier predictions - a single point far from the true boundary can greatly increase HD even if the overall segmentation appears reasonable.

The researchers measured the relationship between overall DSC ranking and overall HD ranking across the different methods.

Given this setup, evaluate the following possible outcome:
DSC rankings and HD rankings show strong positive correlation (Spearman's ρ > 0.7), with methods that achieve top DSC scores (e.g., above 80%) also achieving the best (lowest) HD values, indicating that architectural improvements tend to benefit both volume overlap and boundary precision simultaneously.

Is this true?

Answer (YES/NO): YES